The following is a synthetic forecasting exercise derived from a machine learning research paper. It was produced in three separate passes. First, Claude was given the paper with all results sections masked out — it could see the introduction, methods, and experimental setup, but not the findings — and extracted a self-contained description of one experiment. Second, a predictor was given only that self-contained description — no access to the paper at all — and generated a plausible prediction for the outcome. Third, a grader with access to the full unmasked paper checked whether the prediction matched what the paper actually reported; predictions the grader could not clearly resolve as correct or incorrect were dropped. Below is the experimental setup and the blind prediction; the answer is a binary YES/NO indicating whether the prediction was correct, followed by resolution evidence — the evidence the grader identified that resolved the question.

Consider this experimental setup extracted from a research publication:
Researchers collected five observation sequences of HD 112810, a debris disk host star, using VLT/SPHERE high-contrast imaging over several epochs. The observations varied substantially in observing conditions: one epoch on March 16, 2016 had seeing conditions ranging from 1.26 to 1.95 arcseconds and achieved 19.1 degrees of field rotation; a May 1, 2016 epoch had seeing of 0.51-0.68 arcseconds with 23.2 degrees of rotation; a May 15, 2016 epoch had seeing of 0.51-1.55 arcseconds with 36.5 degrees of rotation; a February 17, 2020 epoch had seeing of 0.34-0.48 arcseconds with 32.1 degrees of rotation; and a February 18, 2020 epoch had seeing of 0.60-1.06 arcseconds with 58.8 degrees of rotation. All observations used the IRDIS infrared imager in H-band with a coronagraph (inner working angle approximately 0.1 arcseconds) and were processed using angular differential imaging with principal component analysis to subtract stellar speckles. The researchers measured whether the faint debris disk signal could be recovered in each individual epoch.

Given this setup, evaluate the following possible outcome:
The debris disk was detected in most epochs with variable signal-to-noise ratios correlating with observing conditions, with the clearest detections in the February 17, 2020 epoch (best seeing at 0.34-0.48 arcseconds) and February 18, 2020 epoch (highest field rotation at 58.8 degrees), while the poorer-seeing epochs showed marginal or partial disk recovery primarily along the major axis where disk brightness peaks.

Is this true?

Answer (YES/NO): NO